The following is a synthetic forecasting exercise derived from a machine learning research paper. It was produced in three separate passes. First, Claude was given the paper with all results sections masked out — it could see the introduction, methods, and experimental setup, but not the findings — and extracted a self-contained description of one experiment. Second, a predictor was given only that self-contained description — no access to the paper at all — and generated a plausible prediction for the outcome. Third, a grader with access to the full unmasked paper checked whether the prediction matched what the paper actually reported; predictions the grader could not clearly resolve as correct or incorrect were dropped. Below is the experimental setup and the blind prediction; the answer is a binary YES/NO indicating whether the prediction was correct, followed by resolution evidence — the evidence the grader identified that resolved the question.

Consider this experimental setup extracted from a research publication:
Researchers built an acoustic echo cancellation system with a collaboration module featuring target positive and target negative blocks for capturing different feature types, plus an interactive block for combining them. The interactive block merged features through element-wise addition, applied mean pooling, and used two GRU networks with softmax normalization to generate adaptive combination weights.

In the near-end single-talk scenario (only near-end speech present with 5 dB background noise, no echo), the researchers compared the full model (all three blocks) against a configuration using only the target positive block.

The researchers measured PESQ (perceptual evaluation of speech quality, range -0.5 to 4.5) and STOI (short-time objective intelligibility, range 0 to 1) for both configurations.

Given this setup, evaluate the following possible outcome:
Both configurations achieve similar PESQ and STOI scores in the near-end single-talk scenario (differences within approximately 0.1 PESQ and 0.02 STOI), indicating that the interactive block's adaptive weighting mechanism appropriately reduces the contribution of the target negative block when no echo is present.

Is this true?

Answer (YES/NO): NO